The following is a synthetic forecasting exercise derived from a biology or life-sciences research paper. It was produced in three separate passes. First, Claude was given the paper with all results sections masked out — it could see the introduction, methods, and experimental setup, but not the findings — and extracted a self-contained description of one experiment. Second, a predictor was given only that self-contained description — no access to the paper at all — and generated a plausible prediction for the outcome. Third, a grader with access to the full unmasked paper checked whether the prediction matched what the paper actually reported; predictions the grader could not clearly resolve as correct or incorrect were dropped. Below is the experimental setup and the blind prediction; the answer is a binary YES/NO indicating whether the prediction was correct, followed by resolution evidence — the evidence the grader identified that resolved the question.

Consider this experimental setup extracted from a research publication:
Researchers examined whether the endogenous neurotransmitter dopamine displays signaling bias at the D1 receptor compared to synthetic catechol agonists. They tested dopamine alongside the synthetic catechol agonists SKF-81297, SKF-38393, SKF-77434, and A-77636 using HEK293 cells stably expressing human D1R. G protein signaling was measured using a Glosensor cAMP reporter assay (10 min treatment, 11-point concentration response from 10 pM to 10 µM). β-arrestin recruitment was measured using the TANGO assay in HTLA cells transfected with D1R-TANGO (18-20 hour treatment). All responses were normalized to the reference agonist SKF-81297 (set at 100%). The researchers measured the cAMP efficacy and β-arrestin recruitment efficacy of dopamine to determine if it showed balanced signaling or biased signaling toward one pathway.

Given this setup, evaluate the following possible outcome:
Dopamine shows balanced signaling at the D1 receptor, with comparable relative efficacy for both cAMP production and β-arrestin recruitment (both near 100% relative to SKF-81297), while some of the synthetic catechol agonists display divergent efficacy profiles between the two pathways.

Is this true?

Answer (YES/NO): YES